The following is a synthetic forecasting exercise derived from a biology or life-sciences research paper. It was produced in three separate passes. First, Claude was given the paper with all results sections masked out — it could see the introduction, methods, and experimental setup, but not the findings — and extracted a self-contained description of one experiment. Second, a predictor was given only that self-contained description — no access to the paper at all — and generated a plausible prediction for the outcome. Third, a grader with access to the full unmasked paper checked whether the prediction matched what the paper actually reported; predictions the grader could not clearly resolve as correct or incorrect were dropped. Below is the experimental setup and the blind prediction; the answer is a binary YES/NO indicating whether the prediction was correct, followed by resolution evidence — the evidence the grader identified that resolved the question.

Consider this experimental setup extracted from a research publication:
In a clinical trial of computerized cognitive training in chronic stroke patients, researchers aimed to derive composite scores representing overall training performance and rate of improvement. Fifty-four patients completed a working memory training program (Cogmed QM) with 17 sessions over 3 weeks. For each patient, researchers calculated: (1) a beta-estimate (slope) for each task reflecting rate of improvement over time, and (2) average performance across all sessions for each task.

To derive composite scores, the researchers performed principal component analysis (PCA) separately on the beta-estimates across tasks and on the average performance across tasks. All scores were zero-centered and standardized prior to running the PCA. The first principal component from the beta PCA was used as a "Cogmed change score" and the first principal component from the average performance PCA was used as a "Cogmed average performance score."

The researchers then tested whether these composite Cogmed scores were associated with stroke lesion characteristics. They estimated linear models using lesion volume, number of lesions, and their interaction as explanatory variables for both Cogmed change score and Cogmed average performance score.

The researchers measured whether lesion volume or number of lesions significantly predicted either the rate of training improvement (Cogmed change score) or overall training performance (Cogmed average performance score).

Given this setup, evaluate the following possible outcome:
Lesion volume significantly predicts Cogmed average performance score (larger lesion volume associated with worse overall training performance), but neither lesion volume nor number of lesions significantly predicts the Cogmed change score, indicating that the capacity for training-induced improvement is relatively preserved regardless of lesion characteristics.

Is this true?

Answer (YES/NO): NO